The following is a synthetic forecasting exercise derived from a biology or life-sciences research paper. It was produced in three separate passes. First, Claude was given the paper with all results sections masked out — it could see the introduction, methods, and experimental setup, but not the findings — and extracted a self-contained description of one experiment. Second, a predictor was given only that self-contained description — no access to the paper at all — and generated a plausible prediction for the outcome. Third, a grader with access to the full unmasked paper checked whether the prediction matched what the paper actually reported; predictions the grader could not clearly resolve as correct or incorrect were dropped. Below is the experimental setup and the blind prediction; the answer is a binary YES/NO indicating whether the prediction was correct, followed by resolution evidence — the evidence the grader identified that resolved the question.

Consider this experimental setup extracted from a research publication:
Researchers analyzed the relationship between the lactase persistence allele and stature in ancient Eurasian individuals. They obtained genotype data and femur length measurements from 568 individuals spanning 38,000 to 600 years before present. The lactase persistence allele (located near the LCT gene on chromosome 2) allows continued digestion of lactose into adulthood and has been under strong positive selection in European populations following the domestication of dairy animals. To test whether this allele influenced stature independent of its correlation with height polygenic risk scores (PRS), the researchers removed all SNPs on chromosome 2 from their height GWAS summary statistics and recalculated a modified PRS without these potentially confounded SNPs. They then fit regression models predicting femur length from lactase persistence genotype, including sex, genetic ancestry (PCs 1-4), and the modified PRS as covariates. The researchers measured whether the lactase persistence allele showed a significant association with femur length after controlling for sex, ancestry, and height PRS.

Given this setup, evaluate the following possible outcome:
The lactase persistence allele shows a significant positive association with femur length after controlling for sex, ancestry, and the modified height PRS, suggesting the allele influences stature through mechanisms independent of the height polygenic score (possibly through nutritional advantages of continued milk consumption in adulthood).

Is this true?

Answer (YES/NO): YES